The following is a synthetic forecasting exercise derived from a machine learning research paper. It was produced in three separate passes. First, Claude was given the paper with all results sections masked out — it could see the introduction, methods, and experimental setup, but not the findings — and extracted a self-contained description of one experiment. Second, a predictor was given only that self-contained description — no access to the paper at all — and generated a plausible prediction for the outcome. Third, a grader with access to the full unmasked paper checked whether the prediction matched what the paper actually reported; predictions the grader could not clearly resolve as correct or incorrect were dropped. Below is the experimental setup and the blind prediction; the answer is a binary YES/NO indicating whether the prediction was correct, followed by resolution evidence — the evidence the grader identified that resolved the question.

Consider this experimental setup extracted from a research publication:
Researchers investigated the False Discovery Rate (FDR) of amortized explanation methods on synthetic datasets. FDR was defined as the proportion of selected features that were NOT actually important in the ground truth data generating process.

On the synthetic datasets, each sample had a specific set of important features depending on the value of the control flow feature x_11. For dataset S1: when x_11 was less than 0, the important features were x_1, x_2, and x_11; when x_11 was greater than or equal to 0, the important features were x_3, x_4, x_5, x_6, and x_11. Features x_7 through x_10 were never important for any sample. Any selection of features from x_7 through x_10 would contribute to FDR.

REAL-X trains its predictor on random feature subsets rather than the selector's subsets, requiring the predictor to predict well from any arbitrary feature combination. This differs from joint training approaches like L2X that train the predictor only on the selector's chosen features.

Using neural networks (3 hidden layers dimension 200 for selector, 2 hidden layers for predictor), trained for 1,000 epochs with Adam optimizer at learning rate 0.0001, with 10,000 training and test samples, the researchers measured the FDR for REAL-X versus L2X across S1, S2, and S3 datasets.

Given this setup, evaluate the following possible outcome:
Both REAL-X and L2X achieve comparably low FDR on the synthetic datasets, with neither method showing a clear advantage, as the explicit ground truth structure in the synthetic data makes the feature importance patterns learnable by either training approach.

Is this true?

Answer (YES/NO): NO